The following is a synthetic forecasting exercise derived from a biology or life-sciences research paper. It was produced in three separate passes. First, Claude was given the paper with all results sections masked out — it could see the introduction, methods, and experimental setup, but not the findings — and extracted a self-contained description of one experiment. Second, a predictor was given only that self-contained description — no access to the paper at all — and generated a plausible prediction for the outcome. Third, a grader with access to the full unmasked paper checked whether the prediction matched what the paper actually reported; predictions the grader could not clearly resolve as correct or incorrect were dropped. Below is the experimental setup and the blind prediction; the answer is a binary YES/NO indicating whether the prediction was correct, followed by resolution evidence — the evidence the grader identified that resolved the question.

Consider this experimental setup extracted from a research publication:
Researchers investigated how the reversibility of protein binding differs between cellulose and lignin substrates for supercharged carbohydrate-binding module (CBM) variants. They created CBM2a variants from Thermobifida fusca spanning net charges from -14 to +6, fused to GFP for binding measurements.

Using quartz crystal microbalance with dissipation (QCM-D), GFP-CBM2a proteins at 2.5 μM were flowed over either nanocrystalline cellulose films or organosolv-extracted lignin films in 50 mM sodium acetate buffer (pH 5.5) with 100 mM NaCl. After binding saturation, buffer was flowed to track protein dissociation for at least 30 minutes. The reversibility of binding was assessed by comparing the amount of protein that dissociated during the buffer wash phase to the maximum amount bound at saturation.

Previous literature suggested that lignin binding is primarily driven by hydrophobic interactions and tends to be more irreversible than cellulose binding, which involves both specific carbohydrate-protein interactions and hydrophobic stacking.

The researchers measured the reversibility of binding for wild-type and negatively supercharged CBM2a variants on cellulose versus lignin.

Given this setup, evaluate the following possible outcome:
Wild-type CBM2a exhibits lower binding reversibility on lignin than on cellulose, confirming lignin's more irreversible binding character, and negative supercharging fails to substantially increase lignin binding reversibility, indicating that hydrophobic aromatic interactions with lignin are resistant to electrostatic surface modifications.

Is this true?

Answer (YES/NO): NO